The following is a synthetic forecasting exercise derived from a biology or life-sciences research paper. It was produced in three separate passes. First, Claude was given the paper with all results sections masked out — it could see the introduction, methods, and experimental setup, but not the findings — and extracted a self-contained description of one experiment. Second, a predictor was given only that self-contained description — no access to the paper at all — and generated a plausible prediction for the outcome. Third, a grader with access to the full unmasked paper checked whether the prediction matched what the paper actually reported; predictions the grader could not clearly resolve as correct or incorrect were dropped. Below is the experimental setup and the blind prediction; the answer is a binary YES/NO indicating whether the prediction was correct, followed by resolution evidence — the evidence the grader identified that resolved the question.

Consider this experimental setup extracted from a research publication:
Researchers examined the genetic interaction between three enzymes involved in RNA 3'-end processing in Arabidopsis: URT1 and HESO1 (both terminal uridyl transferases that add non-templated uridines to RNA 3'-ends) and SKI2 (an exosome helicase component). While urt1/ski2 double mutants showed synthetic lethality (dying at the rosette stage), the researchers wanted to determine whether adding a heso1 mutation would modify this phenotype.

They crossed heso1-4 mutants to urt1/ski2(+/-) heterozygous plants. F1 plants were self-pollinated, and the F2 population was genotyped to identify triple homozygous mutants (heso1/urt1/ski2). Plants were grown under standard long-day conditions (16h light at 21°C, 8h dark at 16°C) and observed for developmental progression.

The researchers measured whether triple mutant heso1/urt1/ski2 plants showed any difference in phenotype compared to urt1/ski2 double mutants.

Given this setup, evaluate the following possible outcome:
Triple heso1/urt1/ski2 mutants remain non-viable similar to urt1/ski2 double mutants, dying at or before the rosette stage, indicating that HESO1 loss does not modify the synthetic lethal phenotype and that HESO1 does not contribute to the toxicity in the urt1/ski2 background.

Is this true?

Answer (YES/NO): NO